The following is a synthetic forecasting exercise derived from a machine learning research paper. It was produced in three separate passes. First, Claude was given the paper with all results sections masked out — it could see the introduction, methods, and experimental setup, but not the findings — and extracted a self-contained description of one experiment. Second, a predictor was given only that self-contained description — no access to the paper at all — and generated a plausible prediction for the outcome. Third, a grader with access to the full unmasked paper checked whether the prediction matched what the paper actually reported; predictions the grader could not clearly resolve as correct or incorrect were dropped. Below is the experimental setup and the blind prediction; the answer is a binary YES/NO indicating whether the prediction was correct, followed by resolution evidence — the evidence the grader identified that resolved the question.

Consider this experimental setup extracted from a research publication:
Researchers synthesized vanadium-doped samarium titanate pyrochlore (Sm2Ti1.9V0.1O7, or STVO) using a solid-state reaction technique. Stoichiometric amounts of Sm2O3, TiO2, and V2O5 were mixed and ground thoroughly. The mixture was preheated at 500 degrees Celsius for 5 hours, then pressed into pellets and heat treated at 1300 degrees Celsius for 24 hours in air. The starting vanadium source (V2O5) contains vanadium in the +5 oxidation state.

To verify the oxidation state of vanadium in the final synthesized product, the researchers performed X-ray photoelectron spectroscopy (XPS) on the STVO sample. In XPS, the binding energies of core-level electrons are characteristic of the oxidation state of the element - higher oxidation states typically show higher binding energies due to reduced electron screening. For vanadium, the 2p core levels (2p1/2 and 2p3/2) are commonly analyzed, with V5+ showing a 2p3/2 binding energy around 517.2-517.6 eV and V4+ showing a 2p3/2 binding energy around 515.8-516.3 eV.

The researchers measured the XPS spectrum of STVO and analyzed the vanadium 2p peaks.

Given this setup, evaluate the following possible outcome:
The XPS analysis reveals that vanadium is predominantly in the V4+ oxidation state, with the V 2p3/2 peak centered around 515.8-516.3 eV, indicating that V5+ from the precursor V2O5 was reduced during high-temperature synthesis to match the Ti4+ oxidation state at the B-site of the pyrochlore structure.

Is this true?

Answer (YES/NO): YES